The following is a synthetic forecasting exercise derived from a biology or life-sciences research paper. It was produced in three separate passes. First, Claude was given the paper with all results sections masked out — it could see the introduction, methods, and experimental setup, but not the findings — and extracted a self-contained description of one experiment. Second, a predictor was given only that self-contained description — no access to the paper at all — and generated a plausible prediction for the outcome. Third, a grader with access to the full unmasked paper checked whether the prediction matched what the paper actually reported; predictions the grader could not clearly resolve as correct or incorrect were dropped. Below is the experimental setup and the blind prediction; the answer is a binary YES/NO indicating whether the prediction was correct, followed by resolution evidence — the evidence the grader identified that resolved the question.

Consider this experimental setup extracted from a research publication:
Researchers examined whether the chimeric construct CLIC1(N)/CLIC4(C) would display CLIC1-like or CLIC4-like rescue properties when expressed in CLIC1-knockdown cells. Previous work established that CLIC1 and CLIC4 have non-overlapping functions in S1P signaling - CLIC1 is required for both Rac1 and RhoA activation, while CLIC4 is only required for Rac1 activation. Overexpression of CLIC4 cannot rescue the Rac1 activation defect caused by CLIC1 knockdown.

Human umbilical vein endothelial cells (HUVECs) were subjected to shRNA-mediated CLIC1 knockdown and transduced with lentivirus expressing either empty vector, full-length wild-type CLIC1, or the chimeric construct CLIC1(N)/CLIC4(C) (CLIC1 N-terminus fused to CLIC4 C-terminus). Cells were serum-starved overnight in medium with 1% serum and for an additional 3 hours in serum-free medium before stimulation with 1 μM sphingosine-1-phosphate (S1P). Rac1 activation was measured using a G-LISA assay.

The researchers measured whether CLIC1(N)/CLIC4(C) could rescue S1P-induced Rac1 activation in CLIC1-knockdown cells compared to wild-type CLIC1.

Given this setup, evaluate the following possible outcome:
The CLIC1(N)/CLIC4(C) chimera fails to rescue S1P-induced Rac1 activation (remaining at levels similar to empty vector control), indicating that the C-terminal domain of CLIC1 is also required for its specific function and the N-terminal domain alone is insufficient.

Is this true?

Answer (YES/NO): YES